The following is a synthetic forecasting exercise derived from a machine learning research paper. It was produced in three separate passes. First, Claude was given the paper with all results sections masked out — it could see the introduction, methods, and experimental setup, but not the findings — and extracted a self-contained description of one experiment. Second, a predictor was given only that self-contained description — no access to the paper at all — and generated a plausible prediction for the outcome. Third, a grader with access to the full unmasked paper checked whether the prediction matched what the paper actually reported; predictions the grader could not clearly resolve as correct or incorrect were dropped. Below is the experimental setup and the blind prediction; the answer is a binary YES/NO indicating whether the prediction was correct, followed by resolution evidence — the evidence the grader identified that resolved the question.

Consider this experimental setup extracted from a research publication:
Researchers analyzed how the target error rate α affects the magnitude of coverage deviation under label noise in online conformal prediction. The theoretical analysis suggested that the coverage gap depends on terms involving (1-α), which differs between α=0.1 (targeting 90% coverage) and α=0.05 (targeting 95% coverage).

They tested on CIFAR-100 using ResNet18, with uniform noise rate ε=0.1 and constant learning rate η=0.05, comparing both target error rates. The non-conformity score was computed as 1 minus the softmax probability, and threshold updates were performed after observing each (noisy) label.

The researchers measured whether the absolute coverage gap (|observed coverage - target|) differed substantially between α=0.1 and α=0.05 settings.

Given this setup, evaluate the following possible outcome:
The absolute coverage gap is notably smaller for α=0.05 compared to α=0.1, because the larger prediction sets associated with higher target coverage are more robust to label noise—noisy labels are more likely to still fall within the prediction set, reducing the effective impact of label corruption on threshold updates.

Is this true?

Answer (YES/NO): YES